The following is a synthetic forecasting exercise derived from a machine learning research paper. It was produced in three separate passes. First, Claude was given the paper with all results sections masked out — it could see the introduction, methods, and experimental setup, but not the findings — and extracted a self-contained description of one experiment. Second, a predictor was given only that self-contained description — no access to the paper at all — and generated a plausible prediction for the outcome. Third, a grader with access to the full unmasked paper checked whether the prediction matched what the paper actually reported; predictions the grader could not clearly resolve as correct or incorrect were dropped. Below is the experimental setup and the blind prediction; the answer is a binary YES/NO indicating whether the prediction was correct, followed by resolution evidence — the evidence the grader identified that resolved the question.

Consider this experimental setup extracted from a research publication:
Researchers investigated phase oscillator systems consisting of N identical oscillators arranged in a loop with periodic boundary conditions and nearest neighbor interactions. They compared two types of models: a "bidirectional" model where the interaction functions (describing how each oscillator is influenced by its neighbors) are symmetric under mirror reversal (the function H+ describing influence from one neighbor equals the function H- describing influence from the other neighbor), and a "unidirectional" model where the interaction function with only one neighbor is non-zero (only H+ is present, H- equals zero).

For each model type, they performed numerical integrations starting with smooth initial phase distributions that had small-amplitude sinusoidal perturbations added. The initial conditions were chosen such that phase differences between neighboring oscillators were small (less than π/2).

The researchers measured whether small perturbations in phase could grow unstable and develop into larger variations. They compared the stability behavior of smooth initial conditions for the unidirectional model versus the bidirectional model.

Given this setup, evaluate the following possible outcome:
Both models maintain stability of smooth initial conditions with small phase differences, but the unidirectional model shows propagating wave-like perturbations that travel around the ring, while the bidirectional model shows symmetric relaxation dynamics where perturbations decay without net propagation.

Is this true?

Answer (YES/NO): NO